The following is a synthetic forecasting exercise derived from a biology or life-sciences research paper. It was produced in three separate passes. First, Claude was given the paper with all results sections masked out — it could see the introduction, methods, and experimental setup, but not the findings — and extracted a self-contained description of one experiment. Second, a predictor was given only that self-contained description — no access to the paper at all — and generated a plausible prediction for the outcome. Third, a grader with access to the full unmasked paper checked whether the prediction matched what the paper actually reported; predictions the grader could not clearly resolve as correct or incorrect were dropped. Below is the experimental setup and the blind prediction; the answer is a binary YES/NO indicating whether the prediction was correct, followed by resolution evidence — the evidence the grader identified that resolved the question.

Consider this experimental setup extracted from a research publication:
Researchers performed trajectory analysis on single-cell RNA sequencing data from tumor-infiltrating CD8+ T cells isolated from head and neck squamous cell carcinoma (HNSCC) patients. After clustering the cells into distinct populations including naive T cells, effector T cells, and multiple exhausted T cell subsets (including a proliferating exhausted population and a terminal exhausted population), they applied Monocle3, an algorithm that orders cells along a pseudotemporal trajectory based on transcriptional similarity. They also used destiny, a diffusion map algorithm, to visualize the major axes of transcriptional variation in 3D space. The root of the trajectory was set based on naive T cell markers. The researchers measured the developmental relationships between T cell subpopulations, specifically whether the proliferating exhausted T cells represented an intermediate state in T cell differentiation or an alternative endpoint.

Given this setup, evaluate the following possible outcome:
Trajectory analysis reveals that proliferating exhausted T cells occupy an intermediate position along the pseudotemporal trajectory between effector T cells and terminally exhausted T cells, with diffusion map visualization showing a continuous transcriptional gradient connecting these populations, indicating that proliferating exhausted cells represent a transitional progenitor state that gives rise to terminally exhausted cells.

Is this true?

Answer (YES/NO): NO